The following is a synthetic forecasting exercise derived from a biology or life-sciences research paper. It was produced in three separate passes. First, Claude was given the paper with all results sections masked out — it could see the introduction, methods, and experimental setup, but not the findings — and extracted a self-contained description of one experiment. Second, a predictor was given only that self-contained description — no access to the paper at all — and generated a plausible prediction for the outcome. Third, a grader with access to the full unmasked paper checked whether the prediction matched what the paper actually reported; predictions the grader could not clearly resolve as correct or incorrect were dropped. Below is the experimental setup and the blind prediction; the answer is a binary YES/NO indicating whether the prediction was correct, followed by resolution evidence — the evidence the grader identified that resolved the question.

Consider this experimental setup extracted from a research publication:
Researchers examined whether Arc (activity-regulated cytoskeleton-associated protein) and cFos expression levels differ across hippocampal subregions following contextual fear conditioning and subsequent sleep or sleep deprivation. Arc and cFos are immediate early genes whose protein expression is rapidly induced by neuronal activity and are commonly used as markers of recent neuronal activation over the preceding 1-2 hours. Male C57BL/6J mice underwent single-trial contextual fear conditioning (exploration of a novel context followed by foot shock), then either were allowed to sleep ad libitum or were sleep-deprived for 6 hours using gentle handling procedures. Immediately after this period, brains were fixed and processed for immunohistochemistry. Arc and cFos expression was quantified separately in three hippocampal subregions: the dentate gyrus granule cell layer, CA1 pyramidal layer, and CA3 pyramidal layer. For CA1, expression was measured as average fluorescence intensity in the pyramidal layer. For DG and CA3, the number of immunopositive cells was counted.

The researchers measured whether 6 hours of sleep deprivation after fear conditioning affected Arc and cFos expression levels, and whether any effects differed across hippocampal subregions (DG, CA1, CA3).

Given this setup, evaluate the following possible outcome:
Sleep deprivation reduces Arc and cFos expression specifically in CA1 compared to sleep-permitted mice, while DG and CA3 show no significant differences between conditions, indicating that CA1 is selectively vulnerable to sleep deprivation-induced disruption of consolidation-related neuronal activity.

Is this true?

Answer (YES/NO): NO